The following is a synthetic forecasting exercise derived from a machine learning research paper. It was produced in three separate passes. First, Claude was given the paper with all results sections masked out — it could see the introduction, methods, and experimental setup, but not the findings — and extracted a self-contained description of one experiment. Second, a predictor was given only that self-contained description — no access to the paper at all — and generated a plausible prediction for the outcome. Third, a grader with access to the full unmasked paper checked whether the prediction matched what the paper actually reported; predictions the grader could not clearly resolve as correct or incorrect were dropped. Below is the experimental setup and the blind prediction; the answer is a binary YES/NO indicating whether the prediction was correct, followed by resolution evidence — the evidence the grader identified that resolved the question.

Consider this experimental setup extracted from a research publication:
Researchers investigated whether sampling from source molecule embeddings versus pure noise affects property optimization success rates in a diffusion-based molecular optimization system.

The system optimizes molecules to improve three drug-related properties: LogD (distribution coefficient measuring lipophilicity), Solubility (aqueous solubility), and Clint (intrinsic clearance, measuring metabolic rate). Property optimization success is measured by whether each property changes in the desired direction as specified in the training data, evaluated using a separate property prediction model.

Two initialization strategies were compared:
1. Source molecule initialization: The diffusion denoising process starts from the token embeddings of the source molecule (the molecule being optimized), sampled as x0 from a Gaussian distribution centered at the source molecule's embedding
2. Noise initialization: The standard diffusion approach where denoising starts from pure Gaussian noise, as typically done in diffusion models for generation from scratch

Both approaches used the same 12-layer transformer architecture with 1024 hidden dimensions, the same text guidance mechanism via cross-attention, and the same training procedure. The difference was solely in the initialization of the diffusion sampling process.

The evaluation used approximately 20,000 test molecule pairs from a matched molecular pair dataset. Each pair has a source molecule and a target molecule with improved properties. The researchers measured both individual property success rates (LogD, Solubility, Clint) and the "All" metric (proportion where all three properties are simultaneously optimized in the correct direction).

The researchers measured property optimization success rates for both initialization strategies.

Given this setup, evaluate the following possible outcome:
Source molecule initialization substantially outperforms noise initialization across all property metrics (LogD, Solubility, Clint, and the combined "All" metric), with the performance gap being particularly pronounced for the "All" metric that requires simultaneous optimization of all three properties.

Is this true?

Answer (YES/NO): NO